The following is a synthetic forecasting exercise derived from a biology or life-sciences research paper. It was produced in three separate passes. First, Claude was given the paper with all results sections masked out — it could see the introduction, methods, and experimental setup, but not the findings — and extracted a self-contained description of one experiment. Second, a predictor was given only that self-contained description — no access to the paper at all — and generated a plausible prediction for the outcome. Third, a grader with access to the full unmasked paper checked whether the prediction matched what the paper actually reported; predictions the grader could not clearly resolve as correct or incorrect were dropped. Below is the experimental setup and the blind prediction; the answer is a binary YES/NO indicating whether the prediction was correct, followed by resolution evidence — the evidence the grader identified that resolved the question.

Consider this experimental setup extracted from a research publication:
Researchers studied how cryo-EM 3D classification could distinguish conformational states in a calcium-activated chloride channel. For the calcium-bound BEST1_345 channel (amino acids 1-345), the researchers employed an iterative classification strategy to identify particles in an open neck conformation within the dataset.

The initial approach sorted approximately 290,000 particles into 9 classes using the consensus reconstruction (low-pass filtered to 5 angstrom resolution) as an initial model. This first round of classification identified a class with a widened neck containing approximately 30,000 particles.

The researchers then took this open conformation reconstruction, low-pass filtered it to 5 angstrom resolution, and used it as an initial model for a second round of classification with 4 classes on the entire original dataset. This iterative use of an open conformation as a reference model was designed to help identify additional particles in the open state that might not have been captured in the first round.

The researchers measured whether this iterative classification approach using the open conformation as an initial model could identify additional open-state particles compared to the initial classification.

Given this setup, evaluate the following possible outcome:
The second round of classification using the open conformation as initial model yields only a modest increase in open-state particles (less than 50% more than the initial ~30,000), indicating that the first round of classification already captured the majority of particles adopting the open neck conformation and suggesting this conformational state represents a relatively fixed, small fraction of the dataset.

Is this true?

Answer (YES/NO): YES